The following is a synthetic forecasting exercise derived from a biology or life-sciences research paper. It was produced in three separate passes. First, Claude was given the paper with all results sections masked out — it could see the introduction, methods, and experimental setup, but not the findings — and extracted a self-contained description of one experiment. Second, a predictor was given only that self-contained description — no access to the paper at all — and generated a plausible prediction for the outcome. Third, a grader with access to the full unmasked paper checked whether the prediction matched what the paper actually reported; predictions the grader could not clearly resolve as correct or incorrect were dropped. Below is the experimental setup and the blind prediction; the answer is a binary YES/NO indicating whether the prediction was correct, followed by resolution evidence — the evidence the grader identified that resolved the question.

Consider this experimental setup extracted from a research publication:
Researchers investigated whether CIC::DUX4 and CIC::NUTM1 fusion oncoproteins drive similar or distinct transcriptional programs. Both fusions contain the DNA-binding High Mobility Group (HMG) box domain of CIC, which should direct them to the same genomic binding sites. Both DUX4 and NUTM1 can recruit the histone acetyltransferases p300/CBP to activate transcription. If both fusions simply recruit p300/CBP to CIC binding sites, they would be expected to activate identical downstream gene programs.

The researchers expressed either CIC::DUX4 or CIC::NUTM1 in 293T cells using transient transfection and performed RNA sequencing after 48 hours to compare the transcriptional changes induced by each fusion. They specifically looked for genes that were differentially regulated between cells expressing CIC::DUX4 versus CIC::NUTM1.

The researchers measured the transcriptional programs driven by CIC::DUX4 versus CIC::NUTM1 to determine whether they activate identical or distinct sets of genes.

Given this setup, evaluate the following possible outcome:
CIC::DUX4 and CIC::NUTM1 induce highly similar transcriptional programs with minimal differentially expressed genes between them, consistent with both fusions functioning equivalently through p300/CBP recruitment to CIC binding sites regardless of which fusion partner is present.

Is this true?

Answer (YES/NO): NO